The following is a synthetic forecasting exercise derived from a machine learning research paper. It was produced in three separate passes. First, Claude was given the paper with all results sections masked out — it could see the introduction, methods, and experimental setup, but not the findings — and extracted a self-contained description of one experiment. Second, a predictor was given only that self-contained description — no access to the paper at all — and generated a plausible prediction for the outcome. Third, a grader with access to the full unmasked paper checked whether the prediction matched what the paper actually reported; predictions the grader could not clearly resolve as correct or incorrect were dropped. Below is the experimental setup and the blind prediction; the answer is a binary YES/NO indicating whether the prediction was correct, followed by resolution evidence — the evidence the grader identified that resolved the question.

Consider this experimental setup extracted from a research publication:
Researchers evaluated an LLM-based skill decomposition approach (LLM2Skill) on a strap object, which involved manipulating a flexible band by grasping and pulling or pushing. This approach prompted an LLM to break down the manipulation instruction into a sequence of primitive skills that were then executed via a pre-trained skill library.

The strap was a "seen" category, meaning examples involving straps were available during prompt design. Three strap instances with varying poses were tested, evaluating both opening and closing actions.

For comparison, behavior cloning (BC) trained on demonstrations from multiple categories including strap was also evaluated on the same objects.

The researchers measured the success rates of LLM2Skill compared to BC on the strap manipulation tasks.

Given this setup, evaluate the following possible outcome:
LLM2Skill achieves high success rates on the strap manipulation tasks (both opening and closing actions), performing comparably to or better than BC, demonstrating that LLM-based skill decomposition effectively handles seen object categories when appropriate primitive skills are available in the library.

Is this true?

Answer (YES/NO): NO